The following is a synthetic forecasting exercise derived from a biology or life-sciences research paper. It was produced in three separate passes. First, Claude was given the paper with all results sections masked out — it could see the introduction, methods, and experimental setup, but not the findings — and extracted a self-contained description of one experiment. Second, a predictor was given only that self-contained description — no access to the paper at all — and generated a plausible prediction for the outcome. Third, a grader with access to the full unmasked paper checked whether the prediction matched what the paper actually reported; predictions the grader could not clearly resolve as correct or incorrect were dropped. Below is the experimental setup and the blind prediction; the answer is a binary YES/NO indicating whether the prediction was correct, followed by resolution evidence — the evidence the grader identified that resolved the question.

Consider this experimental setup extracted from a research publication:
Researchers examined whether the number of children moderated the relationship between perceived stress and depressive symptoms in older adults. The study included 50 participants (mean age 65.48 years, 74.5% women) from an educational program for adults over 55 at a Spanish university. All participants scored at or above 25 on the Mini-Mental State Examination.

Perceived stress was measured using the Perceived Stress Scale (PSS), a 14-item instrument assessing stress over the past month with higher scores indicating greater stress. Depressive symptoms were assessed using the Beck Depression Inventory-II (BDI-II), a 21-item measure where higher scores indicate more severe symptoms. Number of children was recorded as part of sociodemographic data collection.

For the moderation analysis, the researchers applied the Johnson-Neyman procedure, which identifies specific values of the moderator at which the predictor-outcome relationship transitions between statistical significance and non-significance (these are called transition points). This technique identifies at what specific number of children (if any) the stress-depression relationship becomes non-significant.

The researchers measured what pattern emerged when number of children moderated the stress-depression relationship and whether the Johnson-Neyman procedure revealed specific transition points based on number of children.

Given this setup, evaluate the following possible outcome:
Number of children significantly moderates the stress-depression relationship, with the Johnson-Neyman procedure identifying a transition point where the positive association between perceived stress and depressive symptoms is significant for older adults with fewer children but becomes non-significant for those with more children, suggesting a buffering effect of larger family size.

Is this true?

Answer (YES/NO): YES